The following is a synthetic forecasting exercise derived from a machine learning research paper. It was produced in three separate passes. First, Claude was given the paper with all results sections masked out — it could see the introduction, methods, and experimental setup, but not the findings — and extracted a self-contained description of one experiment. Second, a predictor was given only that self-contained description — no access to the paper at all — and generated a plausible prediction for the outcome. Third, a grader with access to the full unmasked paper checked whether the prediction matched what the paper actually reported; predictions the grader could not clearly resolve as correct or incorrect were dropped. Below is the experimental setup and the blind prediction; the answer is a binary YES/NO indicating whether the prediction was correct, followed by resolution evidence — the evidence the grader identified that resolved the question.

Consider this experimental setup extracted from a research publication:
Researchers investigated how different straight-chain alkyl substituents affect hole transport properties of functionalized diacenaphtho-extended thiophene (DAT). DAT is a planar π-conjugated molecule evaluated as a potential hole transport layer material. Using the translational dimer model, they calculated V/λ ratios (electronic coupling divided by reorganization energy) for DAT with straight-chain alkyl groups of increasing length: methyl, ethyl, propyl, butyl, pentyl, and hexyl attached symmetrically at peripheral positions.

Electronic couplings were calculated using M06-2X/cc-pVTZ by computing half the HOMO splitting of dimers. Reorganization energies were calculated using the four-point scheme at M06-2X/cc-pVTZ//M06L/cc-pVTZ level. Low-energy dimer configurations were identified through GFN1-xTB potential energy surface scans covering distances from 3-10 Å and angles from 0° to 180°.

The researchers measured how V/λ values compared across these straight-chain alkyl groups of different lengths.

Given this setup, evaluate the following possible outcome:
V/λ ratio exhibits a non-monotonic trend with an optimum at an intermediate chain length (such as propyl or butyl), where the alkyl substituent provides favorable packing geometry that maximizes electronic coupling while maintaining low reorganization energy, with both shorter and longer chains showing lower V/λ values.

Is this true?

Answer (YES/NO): NO